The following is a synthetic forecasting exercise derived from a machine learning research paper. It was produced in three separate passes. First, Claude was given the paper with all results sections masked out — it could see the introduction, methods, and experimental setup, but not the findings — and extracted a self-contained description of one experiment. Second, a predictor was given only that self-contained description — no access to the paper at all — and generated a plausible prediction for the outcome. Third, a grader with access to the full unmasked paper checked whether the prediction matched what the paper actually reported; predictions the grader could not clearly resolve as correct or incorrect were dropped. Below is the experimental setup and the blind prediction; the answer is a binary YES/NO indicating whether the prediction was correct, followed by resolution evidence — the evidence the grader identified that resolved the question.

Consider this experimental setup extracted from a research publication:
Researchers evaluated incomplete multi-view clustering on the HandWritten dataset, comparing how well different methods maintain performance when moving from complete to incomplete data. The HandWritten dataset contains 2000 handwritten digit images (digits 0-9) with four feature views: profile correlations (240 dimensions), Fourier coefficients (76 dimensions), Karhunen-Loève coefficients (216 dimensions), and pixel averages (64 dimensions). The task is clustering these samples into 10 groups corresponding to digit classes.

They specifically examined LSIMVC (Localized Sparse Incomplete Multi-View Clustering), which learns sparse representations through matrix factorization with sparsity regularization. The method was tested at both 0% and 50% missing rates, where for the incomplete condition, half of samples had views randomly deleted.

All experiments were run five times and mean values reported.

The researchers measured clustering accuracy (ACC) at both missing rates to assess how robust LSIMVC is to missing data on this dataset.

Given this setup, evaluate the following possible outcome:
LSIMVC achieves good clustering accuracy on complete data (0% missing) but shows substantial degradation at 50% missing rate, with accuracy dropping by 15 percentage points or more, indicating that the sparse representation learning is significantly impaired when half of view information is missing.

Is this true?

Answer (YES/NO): NO